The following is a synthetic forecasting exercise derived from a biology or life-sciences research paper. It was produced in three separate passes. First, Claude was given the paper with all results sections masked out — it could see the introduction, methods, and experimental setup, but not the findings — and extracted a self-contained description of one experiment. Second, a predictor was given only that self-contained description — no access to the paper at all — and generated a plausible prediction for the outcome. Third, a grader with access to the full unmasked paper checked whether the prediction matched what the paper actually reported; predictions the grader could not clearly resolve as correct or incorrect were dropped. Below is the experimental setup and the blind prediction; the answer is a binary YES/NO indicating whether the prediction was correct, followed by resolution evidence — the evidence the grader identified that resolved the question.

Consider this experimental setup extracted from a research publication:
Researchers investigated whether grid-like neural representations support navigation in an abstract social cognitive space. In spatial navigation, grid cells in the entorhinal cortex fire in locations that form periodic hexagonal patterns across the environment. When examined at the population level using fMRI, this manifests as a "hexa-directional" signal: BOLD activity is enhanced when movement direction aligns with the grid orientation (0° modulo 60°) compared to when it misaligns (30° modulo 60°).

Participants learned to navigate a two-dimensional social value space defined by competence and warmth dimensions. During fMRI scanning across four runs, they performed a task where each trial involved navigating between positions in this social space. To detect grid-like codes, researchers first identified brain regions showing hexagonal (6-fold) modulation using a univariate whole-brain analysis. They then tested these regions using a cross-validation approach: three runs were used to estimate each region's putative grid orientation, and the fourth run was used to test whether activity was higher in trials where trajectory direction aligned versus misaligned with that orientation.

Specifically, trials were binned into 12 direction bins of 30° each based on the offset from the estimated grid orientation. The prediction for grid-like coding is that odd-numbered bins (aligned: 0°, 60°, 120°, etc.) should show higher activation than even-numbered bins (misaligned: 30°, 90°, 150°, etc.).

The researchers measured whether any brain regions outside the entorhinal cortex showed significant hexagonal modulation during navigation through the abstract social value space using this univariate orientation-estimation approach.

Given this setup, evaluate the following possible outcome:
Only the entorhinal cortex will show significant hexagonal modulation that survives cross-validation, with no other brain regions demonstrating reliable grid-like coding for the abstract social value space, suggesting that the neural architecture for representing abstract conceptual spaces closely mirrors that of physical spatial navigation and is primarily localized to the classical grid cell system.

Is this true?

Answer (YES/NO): NO